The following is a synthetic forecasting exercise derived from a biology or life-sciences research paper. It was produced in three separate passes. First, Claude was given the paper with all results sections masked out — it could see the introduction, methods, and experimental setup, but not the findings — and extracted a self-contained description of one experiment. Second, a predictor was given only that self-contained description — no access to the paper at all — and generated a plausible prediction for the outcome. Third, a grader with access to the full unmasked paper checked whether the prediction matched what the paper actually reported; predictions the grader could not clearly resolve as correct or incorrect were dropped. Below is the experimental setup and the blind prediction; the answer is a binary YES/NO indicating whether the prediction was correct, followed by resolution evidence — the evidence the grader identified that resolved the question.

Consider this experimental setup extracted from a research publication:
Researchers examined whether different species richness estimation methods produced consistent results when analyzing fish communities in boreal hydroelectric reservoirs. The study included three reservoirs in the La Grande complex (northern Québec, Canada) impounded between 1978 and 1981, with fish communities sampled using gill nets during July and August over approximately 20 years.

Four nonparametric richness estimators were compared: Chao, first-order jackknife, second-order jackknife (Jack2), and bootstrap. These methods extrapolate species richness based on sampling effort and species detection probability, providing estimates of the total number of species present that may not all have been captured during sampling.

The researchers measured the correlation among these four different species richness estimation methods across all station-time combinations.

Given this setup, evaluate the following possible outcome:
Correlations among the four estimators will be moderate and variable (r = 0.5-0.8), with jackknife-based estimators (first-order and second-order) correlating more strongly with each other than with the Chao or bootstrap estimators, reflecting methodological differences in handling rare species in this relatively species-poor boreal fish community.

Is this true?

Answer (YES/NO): NO